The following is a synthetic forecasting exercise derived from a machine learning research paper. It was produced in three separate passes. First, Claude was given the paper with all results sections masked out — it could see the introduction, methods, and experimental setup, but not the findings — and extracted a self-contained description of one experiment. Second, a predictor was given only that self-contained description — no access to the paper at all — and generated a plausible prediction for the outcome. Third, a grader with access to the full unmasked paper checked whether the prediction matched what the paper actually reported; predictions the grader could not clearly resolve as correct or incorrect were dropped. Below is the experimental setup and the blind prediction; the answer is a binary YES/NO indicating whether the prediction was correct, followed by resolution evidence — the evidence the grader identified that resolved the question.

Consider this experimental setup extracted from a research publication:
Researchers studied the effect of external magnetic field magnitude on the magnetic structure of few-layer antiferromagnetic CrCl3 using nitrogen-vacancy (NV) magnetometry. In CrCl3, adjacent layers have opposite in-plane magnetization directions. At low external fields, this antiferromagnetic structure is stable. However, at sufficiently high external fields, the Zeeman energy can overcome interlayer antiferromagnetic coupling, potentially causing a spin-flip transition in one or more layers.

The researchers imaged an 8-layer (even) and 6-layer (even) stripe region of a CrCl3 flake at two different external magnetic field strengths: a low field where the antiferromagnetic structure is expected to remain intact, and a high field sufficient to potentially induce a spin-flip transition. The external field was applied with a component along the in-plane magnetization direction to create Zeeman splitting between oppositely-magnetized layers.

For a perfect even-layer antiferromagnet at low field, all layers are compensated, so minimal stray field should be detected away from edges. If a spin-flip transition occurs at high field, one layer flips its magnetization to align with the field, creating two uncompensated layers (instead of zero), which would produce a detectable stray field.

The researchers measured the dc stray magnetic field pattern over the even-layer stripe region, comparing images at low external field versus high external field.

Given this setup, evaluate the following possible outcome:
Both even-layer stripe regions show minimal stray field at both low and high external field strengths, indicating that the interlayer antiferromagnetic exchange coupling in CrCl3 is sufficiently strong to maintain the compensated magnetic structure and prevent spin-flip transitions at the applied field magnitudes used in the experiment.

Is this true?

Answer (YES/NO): NO